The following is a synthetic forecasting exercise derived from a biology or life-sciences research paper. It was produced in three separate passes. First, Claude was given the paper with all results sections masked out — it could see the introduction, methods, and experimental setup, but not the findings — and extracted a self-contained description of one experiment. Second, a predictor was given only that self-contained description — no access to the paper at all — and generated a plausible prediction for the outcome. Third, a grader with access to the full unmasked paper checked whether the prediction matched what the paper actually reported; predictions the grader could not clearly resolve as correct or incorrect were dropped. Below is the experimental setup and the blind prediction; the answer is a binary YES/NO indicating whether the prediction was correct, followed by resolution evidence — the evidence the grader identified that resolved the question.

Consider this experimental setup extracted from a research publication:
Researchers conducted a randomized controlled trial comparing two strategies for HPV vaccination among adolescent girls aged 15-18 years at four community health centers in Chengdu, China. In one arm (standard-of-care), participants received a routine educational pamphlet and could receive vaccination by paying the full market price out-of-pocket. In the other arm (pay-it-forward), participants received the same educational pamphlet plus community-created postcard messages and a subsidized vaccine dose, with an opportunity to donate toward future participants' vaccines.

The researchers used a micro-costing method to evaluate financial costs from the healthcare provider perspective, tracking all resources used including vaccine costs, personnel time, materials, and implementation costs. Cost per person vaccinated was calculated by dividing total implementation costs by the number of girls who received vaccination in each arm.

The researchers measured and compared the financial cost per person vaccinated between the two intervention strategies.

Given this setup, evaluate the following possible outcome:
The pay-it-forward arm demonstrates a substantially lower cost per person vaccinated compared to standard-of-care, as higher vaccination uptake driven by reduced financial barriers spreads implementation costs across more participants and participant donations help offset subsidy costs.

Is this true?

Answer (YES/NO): YES